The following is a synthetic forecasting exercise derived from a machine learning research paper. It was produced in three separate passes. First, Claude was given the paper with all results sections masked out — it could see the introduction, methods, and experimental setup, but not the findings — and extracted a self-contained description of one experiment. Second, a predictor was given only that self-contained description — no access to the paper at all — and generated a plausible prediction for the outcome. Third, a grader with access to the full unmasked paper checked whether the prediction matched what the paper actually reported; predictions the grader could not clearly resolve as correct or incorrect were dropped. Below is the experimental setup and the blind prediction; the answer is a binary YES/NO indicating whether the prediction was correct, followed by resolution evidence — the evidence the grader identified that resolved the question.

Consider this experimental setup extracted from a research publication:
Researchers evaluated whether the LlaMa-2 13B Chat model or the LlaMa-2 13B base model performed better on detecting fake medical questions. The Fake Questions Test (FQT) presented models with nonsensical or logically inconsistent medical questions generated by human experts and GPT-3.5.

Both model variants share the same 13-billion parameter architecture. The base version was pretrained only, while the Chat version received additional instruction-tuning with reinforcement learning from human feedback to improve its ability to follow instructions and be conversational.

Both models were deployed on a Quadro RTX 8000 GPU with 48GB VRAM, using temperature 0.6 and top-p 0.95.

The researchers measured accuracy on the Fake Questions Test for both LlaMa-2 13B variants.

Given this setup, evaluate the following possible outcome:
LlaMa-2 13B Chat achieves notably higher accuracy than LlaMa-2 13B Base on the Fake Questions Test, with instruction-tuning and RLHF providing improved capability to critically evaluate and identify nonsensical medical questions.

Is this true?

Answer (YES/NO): NO